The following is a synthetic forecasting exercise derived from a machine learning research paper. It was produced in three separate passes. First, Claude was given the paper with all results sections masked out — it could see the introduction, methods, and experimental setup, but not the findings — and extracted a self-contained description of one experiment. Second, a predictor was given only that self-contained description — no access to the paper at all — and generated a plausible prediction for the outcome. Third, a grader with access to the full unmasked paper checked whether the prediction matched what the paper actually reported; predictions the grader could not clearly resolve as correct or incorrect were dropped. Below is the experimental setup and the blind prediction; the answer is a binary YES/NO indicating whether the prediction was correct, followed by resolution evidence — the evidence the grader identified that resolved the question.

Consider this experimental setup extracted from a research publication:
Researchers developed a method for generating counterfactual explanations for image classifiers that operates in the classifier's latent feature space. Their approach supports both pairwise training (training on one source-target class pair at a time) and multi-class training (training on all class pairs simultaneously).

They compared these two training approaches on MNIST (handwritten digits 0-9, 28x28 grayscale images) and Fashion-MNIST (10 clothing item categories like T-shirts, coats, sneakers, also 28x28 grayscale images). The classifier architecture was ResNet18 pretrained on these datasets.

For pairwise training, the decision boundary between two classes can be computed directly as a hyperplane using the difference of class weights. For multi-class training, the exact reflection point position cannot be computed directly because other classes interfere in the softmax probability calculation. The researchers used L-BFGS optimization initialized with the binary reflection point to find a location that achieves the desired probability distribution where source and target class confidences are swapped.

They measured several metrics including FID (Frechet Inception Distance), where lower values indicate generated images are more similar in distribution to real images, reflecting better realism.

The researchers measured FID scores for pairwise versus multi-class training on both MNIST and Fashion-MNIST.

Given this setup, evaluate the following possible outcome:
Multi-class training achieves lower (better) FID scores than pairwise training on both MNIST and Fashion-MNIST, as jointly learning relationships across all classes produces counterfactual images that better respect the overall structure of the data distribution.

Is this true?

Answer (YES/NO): NO